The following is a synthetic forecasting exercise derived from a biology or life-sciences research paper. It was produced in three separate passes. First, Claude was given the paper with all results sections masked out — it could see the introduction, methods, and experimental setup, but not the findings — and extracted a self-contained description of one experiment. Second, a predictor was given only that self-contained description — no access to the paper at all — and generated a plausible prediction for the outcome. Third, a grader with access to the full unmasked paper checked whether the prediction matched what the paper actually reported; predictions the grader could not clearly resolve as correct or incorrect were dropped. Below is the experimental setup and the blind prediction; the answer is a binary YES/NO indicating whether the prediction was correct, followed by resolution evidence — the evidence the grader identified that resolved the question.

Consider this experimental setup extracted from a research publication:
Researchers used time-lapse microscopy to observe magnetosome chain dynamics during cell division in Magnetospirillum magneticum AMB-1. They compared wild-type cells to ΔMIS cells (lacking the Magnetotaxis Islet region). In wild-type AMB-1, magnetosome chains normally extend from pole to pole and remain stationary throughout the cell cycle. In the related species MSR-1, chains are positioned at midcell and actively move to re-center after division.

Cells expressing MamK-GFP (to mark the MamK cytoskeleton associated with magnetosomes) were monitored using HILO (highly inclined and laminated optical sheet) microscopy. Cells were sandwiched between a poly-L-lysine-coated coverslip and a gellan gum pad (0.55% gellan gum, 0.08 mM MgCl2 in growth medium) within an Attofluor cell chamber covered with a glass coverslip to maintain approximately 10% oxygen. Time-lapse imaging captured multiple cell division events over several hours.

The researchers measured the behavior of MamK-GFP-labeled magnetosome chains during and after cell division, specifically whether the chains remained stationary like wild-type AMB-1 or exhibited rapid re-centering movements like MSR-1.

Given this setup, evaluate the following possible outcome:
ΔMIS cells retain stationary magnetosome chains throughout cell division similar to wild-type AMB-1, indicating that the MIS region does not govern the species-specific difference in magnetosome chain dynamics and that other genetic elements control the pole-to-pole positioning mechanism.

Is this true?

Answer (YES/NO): NO